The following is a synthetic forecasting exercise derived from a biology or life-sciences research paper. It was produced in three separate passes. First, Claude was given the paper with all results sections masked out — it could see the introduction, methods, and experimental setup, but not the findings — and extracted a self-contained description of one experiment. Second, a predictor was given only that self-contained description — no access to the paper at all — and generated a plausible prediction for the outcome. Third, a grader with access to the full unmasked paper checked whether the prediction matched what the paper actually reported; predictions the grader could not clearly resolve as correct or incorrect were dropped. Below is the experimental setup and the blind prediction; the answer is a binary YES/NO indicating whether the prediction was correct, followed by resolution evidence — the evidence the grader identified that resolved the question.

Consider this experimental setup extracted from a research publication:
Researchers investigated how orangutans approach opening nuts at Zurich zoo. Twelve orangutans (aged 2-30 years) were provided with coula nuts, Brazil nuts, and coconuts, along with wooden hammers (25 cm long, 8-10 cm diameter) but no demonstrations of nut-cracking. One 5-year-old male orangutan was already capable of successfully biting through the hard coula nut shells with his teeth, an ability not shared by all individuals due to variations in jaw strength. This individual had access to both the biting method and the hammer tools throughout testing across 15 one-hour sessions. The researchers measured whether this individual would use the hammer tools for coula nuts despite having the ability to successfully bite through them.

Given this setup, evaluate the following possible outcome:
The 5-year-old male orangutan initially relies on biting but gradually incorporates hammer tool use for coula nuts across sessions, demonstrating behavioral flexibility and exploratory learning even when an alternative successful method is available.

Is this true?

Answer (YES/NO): NO